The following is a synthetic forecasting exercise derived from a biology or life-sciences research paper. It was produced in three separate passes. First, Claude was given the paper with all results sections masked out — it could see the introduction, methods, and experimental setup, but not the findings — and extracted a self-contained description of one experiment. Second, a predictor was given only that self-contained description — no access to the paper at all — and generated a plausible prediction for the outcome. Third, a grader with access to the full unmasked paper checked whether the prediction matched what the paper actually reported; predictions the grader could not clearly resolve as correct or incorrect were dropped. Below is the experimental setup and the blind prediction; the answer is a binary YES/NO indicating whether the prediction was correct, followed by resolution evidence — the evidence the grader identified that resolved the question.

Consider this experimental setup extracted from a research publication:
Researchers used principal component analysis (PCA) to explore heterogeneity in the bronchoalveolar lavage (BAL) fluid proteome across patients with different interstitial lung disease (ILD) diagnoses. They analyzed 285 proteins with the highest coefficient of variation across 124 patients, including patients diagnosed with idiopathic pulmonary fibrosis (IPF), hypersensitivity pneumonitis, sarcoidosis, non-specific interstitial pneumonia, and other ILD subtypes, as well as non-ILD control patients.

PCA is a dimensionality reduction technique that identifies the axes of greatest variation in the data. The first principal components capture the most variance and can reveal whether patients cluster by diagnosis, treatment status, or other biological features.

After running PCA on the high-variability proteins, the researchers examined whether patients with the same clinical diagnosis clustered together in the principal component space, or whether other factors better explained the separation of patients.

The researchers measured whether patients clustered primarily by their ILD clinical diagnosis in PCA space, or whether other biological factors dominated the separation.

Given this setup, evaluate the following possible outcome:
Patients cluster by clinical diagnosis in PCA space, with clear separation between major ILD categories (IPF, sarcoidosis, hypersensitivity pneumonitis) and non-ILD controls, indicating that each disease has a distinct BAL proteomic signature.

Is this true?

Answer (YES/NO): NO